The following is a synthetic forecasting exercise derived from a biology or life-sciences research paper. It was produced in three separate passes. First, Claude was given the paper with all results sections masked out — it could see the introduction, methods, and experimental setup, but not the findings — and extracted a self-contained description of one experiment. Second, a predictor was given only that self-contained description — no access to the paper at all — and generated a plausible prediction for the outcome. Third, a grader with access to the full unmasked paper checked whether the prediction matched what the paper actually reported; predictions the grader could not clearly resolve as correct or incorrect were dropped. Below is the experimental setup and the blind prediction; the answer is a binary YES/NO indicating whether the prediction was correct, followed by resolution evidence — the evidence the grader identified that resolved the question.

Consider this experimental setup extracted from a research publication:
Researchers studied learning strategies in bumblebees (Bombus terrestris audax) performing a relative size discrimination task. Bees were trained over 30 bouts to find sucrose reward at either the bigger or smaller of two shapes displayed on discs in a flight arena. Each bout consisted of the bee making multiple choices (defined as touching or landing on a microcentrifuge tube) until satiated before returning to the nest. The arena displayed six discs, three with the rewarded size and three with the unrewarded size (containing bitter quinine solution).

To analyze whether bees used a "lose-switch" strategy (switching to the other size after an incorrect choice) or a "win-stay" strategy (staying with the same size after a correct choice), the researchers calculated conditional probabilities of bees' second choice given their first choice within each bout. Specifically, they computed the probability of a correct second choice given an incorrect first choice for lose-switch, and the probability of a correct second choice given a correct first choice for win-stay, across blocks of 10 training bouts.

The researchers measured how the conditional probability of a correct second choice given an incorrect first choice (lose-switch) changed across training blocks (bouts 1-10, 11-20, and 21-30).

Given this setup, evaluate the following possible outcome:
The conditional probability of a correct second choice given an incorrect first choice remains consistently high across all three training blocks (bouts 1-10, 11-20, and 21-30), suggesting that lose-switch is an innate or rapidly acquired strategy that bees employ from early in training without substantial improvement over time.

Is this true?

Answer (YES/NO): NO